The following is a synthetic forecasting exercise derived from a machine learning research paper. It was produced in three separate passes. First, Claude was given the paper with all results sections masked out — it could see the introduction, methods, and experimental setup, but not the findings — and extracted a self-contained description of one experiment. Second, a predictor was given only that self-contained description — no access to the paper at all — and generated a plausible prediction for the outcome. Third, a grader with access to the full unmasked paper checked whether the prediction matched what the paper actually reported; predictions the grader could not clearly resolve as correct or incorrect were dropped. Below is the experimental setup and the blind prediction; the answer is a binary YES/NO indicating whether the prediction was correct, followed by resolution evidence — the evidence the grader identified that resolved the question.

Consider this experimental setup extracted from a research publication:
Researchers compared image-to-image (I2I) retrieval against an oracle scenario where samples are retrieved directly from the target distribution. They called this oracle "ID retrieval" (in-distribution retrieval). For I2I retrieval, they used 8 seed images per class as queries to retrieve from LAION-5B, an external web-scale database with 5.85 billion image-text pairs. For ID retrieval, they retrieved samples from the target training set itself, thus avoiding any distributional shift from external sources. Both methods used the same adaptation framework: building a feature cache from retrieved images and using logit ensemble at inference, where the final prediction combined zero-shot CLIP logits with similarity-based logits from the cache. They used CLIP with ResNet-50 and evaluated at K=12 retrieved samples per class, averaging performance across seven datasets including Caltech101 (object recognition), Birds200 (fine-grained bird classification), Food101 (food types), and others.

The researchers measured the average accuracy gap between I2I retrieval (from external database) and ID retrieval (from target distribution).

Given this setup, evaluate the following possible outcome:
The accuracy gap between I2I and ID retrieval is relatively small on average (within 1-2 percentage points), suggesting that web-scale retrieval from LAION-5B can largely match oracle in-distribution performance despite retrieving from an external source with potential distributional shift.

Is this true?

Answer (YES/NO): YES